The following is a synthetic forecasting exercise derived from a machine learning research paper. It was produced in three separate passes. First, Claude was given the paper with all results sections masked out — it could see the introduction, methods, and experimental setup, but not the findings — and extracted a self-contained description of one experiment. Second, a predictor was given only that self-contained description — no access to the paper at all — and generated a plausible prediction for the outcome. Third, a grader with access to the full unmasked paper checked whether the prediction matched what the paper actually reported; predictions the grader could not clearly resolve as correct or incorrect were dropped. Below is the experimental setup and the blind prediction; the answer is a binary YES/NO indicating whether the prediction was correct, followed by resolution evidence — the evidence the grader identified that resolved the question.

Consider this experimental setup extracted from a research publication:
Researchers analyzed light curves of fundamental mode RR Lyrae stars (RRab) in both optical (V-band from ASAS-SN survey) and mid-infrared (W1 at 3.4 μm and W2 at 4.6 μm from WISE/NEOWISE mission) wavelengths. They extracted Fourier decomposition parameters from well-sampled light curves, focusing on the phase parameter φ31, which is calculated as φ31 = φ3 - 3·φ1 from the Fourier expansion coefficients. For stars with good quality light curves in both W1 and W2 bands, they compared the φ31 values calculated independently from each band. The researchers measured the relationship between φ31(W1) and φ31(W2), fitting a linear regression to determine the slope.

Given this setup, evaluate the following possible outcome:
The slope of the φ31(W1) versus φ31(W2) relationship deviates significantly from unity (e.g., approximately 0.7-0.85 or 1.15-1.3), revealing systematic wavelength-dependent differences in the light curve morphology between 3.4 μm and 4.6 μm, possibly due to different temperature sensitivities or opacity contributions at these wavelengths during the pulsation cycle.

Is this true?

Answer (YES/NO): NO